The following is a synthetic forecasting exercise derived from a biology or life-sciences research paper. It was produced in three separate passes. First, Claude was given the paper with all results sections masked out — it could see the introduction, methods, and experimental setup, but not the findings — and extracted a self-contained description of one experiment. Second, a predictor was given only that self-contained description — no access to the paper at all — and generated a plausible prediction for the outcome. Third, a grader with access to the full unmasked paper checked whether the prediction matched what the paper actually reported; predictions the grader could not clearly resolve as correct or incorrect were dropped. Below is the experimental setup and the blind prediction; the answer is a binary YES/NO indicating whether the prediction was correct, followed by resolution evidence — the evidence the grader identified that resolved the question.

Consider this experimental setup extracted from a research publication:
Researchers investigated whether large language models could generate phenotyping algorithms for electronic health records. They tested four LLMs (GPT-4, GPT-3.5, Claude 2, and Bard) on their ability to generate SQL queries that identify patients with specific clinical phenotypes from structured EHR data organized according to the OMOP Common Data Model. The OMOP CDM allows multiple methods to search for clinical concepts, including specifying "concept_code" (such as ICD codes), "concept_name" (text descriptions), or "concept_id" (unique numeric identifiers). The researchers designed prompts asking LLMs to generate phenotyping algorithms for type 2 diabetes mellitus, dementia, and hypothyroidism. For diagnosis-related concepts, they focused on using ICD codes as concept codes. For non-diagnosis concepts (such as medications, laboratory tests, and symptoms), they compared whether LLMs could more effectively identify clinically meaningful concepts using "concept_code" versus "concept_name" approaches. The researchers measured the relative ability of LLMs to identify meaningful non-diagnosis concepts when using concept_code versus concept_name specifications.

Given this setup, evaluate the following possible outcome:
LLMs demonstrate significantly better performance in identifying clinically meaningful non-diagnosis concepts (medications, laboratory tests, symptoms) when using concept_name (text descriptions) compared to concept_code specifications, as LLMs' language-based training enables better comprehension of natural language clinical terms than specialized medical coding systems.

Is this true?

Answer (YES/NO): YES